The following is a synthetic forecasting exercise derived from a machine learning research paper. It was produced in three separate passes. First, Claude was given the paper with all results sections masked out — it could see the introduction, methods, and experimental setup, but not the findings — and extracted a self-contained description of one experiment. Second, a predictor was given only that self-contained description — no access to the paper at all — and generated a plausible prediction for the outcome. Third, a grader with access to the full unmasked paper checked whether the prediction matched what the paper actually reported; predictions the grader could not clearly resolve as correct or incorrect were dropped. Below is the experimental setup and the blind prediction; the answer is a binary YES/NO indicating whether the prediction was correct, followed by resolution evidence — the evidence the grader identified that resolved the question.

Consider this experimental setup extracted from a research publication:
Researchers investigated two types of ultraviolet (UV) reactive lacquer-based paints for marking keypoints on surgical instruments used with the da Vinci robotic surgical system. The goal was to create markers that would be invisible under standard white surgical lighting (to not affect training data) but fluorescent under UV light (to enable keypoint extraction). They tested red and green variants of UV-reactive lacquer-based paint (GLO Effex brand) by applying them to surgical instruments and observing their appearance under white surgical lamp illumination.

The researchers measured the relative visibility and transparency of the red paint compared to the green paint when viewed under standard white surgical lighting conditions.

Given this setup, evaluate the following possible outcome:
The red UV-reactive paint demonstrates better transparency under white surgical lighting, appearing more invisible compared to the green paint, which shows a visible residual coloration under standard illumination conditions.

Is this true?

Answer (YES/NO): YES